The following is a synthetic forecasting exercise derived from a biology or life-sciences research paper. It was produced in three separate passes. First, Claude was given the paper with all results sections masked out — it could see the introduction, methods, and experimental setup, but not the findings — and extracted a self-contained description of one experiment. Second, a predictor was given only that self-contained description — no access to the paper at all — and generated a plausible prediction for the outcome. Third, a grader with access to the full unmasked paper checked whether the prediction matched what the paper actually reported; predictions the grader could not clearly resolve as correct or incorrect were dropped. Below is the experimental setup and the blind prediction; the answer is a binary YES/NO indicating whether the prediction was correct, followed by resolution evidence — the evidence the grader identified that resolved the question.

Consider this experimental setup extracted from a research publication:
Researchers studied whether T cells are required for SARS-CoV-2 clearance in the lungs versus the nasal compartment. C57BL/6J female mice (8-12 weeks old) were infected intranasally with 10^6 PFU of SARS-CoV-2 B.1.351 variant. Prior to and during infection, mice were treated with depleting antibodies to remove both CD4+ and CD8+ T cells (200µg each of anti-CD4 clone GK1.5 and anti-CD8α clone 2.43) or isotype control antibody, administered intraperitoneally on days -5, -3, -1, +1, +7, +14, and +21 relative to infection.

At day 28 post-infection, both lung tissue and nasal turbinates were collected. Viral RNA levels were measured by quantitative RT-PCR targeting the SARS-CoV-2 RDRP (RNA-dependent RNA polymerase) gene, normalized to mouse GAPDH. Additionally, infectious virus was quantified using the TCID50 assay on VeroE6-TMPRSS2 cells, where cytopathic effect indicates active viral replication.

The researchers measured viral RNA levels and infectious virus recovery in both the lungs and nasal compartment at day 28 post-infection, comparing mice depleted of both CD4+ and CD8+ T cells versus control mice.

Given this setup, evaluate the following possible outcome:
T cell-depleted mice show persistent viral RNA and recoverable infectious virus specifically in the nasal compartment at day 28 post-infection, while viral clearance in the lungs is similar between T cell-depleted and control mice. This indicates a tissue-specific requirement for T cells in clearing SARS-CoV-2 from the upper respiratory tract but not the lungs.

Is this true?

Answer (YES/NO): YES